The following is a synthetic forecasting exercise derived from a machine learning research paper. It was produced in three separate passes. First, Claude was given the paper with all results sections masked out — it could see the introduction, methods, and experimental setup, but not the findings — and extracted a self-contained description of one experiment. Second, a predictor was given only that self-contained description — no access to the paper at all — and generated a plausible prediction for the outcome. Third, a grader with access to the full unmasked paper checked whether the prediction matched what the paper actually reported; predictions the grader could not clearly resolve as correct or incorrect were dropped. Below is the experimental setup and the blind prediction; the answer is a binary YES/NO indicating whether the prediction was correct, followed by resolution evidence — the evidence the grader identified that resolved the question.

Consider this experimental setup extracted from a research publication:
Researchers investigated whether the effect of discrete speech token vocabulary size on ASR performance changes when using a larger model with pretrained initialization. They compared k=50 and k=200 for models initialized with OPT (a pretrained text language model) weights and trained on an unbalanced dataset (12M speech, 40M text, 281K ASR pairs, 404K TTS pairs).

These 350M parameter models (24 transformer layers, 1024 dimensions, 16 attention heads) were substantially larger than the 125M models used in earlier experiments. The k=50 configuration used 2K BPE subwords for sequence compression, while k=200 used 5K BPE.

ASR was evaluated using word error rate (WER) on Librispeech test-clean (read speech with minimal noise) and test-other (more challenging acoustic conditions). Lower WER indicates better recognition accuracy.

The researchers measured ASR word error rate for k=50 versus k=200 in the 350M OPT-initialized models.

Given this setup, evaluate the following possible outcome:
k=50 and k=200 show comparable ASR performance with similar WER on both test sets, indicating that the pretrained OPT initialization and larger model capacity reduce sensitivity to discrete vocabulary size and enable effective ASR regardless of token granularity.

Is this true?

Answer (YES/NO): NO